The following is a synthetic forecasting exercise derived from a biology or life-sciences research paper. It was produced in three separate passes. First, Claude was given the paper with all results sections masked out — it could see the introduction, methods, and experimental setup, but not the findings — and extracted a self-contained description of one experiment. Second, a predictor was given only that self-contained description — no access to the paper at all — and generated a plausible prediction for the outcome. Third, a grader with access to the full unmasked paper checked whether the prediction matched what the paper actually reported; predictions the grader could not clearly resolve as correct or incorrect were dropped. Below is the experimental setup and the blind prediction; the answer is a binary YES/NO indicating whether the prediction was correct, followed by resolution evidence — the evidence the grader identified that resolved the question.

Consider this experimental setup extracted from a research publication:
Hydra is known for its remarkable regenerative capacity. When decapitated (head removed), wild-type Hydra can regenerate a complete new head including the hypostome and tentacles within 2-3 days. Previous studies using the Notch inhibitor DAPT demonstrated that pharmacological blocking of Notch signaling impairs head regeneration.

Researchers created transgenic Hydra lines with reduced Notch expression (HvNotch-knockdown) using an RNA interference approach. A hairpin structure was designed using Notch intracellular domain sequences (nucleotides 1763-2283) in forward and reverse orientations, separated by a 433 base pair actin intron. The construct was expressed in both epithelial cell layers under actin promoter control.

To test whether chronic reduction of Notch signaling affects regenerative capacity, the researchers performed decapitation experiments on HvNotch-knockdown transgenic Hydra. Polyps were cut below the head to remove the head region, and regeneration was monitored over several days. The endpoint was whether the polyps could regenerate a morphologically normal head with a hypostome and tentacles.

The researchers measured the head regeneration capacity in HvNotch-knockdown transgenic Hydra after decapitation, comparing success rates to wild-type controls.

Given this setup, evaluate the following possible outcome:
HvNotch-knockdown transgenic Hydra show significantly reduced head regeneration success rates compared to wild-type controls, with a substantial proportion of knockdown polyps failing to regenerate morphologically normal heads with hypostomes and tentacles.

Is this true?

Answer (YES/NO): YES